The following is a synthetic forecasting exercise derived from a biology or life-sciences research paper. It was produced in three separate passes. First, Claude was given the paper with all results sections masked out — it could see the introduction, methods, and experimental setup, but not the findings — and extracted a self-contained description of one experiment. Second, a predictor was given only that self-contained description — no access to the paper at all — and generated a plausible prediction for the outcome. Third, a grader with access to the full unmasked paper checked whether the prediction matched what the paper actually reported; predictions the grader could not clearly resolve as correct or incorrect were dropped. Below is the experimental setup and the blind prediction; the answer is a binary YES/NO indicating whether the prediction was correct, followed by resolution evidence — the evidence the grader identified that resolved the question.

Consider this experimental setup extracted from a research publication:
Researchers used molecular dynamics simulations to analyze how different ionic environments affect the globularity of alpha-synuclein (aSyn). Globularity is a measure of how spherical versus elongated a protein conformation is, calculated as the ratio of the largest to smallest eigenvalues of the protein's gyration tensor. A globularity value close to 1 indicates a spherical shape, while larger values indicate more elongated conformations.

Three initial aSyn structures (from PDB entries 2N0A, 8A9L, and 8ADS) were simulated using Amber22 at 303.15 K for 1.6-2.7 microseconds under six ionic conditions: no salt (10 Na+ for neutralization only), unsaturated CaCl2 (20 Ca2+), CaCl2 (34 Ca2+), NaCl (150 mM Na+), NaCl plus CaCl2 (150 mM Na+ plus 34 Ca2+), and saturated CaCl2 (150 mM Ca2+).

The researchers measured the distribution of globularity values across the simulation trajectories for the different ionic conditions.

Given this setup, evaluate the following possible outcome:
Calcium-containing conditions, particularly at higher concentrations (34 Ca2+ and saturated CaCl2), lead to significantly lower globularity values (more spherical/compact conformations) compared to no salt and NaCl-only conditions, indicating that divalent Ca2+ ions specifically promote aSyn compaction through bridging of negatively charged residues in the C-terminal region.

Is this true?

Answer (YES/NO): NO